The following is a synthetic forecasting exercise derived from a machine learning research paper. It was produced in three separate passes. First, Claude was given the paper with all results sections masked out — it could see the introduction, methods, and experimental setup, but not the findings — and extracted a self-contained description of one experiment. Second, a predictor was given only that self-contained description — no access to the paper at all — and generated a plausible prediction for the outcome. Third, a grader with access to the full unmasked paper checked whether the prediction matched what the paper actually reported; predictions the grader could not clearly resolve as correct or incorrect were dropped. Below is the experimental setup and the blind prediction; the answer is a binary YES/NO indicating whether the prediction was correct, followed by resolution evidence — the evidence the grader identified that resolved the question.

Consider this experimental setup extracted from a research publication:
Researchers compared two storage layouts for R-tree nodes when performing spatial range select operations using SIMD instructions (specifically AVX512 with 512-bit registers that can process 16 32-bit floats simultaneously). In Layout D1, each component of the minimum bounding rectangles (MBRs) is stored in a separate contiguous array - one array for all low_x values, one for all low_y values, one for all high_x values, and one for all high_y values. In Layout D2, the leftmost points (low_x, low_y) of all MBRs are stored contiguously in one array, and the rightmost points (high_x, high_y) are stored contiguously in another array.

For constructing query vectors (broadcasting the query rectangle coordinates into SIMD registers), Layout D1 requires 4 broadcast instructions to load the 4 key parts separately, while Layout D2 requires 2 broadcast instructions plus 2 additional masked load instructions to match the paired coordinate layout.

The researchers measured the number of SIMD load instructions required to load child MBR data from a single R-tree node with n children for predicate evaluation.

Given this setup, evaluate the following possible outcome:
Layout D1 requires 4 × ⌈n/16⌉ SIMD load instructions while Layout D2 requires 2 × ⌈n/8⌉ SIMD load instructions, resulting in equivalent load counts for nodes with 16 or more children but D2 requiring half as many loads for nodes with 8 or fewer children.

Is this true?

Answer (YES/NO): NO